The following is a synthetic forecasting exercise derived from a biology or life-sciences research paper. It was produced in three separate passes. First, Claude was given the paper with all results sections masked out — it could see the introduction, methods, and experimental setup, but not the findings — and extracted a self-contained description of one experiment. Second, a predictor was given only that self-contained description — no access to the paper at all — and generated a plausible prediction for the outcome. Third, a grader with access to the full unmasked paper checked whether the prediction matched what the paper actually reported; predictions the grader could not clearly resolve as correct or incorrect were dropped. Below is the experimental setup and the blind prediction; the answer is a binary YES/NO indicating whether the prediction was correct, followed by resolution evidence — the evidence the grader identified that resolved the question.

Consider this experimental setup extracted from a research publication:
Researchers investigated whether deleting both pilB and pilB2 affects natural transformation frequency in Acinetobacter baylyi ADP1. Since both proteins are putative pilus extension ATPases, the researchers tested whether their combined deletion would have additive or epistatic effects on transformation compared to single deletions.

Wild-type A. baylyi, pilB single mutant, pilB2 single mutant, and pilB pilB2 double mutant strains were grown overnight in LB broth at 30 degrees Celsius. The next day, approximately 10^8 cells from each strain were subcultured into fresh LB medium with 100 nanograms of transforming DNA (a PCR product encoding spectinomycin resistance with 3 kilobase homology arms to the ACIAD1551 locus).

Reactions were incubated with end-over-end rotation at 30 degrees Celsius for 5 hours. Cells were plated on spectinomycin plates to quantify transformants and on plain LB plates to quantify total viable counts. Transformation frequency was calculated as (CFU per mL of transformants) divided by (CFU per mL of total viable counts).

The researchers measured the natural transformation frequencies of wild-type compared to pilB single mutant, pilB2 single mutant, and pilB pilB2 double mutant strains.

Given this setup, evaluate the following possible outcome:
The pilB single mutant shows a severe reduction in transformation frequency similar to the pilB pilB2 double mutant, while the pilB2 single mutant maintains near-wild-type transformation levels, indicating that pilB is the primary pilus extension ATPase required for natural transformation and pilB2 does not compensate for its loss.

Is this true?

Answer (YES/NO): NO